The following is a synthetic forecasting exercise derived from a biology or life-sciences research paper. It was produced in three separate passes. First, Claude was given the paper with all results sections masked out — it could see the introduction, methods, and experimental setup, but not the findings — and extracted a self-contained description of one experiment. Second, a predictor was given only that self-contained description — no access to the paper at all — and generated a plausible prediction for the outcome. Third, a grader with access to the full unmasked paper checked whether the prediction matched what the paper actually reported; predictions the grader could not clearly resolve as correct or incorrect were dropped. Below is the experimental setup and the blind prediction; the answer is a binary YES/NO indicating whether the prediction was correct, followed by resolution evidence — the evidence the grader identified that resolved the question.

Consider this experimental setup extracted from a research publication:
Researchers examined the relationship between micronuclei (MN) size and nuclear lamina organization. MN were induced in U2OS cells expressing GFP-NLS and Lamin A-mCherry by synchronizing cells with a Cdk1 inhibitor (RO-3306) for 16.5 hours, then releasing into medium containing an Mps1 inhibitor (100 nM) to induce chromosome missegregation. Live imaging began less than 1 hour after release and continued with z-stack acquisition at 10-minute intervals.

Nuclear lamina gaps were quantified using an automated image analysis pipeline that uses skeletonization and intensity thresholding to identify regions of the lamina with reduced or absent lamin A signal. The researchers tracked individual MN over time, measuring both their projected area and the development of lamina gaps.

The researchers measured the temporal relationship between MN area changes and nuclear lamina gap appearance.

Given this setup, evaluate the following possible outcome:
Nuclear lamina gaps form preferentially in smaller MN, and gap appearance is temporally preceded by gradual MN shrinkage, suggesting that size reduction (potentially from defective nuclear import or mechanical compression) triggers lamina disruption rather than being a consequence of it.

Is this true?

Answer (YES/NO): NO